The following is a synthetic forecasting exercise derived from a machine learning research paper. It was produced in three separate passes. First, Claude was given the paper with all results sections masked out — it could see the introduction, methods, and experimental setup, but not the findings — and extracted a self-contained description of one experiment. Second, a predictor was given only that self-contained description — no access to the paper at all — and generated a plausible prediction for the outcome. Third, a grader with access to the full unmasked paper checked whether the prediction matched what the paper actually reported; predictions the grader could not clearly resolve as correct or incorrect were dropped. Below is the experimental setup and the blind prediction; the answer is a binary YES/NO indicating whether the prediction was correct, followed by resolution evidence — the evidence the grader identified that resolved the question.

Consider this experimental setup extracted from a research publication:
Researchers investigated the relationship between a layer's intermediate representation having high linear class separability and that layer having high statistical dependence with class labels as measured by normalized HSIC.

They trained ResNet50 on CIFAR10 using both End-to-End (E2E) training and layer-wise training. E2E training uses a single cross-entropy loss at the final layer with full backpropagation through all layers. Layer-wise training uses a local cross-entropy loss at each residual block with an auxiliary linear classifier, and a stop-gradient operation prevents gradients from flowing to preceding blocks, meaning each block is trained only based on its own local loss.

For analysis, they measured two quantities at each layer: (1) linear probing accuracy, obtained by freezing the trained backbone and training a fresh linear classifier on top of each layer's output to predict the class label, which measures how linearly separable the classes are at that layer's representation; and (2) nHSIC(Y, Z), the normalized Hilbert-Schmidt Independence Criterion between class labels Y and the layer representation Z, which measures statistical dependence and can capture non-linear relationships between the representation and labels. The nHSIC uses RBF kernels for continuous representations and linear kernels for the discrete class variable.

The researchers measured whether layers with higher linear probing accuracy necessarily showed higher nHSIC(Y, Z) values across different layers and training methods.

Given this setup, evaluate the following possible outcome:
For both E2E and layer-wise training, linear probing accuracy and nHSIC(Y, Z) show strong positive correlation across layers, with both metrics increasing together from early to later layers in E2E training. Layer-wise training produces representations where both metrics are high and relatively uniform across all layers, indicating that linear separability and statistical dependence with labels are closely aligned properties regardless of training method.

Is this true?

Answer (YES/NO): NO